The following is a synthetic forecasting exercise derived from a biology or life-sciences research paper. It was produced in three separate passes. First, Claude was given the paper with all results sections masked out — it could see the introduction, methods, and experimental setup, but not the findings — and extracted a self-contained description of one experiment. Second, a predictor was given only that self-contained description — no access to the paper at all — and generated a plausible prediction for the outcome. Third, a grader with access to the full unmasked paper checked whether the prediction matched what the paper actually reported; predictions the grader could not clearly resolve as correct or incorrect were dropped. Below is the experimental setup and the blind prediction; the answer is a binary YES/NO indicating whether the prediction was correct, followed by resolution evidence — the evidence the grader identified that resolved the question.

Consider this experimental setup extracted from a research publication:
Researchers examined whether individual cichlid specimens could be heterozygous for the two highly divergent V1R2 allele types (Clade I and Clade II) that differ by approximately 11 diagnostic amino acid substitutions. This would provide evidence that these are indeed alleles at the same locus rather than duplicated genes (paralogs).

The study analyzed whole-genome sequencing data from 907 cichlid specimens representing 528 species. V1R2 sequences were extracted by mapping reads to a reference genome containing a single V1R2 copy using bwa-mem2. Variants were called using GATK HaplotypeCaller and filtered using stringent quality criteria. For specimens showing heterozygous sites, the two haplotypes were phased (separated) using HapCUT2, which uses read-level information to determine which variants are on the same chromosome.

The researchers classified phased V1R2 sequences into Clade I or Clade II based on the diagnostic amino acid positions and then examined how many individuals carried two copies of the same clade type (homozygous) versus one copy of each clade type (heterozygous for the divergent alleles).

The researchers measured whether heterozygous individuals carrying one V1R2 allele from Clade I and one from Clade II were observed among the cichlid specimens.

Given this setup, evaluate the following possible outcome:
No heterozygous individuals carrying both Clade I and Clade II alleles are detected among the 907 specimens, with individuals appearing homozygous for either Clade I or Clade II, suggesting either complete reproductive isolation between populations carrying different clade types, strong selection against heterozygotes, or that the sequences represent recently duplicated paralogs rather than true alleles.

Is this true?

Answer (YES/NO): NO